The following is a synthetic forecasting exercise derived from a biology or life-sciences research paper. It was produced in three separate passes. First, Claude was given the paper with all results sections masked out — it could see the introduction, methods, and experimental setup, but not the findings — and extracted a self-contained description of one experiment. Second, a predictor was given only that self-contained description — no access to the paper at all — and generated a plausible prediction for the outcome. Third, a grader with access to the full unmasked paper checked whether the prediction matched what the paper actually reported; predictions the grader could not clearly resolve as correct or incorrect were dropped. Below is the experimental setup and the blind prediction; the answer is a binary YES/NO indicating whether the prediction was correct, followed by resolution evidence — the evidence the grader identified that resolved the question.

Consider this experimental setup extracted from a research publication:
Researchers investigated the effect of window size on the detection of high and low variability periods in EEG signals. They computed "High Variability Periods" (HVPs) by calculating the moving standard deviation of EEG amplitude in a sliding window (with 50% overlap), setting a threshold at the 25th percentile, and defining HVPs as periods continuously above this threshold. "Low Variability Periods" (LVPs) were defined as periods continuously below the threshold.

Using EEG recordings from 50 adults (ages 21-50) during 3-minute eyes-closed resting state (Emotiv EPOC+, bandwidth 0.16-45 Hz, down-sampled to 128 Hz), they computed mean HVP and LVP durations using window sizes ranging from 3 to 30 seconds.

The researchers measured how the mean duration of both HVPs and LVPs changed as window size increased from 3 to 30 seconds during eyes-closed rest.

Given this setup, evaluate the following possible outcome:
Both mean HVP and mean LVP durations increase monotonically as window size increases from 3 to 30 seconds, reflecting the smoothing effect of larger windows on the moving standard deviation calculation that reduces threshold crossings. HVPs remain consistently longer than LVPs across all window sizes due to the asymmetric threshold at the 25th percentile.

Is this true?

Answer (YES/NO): YES